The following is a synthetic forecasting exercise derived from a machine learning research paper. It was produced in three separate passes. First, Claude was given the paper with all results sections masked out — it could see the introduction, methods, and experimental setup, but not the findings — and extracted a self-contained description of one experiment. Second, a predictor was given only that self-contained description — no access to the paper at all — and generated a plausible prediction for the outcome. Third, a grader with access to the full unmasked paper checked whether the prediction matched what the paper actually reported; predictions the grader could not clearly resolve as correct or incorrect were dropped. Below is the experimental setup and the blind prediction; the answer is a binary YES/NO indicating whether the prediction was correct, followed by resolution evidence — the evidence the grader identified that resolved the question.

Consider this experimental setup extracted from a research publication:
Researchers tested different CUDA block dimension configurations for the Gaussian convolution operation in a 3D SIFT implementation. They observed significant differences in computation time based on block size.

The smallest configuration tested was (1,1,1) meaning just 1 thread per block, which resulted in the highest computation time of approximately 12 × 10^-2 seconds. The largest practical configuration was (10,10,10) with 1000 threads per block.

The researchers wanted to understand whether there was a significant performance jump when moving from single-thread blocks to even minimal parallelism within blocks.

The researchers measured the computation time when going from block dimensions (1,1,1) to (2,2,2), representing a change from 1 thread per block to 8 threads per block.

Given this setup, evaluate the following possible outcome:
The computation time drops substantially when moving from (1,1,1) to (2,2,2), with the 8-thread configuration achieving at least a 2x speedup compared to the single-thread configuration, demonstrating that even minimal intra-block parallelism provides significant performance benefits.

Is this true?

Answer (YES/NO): YES